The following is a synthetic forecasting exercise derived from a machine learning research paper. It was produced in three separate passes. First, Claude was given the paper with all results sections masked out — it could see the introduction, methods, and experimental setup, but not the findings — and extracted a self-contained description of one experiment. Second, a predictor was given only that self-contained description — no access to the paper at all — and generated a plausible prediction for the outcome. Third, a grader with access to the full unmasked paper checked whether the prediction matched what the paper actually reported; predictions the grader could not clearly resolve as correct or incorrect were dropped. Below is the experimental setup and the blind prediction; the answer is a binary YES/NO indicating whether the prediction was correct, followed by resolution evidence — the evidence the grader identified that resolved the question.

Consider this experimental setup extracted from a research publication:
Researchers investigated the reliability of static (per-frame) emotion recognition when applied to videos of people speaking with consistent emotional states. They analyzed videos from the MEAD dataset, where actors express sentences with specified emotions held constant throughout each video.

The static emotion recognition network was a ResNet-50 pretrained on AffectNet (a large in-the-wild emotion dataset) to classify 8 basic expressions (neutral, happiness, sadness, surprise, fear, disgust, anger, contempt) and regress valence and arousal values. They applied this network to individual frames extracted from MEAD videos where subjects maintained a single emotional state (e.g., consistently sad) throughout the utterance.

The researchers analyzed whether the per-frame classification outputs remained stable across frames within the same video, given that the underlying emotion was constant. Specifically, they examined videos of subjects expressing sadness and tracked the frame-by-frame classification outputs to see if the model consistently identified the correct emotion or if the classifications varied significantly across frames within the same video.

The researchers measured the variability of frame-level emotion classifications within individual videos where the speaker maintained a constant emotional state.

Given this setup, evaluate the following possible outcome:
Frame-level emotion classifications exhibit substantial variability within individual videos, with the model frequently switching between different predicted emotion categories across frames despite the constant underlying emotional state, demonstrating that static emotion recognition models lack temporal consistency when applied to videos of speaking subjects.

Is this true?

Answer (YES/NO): YES